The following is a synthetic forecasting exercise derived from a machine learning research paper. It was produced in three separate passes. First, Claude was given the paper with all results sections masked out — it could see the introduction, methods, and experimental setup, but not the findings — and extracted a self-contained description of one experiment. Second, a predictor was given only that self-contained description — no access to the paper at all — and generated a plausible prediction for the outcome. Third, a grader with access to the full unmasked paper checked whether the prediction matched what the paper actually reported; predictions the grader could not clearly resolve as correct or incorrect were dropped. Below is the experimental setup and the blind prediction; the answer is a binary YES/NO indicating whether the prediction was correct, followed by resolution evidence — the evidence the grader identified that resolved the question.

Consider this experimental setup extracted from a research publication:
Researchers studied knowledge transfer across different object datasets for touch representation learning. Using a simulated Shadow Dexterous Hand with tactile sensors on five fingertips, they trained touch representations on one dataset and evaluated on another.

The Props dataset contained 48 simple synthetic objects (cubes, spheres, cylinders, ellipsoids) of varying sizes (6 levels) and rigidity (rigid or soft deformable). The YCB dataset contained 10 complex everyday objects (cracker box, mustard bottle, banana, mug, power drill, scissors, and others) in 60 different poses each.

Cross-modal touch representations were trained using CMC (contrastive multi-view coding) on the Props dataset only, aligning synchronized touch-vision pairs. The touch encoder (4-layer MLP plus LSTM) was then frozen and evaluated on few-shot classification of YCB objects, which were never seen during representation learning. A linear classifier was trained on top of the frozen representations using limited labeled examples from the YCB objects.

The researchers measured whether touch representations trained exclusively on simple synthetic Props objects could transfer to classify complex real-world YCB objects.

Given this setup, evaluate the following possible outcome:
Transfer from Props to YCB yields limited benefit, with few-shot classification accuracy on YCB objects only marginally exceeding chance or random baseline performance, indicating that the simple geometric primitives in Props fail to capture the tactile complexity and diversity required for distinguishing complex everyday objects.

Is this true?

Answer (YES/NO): NO